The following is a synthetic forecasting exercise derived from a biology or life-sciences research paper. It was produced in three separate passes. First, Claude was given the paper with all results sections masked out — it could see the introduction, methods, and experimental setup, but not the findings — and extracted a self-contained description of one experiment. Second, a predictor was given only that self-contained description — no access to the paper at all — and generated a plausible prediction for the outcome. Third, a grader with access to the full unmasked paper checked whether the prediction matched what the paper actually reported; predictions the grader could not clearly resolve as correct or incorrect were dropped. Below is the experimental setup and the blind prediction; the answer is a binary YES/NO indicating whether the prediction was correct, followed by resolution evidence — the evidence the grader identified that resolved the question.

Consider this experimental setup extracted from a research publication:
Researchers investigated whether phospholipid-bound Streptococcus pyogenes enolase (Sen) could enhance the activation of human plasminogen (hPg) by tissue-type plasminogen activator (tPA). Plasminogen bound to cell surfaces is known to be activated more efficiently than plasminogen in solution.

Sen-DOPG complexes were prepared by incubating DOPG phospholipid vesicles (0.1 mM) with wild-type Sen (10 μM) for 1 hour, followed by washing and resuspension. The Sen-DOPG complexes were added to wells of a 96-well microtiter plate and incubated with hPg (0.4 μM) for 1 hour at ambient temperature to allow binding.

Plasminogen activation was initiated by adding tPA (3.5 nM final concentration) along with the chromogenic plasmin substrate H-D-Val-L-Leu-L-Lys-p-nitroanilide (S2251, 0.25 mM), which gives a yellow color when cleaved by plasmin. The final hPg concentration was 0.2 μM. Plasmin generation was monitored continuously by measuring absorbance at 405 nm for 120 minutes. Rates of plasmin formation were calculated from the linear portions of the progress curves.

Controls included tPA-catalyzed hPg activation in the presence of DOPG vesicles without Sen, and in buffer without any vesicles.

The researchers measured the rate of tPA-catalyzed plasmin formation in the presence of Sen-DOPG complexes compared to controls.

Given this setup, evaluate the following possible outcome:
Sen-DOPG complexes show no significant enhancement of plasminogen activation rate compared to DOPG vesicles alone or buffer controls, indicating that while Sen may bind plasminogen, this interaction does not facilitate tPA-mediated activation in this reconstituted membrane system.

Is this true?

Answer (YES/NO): NO